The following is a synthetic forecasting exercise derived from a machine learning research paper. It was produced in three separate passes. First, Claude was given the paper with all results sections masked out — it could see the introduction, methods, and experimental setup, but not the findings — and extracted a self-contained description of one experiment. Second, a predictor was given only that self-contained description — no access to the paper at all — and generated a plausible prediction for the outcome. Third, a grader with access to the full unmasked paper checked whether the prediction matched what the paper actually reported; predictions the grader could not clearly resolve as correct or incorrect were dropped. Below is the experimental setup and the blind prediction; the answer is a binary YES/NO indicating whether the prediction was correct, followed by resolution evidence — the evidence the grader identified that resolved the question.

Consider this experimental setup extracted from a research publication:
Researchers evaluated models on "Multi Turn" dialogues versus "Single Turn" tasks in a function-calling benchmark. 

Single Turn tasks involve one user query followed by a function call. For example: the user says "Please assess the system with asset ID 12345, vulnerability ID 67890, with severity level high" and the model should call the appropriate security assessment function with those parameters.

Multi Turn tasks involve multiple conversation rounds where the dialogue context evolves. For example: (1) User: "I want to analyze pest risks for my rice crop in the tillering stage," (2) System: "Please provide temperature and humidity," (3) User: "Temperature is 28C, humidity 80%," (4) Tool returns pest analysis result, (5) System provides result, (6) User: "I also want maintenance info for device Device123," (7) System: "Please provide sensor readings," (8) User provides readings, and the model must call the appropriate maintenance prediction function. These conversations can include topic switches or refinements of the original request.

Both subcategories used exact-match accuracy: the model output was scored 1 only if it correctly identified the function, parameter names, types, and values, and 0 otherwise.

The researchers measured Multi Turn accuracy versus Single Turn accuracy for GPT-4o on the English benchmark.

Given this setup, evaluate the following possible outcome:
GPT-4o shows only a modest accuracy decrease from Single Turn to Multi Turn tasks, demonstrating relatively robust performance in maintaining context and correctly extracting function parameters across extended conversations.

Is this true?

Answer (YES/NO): NO